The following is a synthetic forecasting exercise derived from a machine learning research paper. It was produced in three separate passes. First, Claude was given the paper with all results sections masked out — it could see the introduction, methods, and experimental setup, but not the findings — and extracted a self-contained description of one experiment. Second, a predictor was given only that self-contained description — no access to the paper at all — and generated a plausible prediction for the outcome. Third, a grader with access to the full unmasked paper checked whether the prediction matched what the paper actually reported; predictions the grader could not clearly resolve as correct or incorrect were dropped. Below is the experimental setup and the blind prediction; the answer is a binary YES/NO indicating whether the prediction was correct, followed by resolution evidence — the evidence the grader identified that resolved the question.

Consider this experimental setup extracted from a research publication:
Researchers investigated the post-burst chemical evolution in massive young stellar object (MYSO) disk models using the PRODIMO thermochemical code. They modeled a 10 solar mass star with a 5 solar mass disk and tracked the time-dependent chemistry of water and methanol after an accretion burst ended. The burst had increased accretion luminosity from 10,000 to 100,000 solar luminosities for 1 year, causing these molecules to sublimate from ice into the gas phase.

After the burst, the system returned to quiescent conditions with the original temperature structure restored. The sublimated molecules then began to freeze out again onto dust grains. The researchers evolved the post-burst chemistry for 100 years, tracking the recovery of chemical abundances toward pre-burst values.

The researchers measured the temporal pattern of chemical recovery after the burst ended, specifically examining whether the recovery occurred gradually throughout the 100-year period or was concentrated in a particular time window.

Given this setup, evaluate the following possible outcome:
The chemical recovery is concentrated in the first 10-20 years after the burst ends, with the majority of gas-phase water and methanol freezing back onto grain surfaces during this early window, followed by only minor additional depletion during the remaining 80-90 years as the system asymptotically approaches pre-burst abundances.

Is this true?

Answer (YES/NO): YES